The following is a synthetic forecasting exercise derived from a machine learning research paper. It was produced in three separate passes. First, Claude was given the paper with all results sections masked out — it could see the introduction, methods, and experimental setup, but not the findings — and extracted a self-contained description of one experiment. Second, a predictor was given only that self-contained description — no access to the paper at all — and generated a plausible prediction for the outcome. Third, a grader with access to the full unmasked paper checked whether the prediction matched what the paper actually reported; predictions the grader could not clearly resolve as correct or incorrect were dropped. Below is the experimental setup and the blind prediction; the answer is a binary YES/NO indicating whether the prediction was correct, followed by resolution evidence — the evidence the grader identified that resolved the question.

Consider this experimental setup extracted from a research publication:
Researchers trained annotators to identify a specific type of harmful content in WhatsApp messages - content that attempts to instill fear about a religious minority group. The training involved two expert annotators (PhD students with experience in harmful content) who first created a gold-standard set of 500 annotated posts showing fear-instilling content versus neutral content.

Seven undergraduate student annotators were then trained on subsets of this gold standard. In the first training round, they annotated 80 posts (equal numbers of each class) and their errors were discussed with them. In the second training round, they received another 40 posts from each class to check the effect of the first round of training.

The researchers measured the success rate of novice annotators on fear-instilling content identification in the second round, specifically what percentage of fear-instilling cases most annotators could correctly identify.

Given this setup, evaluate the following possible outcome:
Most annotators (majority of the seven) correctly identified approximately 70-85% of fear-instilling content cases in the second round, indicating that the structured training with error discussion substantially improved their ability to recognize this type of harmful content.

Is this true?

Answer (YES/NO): YES